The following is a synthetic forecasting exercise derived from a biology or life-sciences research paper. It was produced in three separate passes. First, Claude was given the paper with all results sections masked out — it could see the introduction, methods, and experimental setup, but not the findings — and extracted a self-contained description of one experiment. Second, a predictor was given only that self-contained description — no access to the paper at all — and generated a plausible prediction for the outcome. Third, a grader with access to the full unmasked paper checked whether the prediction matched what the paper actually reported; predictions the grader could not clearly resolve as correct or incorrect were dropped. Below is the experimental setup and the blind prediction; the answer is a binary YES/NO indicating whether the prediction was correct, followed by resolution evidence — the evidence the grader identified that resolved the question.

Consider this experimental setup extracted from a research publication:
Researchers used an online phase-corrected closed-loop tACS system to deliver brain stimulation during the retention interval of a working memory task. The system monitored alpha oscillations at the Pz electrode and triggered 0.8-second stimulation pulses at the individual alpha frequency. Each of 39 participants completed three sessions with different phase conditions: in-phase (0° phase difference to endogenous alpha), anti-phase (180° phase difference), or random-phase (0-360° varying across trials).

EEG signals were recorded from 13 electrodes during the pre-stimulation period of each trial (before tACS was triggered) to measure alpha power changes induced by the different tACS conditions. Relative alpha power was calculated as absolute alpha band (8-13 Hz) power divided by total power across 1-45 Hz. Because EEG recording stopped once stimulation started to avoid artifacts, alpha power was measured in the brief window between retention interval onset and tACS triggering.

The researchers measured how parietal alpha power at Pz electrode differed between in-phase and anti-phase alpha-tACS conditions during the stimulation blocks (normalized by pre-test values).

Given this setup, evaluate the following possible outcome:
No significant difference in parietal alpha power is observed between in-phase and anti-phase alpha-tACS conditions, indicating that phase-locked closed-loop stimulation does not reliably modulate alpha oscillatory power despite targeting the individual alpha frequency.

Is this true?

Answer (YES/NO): NO